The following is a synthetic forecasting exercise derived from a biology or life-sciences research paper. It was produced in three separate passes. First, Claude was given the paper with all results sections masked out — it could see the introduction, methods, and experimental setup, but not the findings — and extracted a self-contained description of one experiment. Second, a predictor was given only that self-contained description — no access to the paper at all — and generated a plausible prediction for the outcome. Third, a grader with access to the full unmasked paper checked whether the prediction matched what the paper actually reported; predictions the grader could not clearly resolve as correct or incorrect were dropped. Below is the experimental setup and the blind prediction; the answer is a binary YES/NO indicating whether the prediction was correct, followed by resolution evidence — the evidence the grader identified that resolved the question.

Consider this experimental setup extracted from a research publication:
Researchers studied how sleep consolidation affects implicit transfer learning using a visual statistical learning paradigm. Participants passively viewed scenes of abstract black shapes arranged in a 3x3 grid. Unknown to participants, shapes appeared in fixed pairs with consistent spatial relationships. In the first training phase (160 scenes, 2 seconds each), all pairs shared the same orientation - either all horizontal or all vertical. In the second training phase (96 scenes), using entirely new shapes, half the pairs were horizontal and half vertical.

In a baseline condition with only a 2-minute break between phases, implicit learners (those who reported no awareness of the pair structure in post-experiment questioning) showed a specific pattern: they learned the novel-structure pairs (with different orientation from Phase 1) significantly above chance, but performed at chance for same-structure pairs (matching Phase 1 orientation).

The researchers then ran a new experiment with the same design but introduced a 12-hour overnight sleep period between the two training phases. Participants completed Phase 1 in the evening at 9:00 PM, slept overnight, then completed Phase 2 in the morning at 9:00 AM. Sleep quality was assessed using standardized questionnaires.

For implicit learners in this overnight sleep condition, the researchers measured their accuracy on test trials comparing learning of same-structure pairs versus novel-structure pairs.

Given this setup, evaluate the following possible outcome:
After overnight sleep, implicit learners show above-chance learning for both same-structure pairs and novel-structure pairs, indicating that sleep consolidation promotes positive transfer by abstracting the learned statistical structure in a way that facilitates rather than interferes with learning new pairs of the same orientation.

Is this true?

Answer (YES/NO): NO